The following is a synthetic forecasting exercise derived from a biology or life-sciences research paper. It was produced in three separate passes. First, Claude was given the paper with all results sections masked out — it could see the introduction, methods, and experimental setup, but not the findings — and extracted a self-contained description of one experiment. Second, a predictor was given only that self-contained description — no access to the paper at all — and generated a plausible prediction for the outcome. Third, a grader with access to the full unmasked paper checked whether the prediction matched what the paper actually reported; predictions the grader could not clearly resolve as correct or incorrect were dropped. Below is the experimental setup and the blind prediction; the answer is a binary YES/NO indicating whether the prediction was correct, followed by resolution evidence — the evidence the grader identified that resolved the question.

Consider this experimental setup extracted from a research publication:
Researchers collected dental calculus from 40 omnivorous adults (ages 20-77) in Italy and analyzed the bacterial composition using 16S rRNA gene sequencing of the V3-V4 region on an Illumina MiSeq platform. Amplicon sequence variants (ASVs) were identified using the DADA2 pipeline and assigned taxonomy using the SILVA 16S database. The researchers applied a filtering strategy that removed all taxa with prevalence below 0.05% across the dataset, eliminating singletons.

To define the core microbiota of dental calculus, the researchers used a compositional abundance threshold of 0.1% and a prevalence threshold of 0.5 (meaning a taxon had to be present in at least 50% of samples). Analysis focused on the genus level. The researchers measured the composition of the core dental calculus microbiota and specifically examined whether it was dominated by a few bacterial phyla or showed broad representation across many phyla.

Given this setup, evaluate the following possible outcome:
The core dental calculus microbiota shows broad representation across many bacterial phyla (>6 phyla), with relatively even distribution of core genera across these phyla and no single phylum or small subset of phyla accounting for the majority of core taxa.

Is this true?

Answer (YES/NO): NO